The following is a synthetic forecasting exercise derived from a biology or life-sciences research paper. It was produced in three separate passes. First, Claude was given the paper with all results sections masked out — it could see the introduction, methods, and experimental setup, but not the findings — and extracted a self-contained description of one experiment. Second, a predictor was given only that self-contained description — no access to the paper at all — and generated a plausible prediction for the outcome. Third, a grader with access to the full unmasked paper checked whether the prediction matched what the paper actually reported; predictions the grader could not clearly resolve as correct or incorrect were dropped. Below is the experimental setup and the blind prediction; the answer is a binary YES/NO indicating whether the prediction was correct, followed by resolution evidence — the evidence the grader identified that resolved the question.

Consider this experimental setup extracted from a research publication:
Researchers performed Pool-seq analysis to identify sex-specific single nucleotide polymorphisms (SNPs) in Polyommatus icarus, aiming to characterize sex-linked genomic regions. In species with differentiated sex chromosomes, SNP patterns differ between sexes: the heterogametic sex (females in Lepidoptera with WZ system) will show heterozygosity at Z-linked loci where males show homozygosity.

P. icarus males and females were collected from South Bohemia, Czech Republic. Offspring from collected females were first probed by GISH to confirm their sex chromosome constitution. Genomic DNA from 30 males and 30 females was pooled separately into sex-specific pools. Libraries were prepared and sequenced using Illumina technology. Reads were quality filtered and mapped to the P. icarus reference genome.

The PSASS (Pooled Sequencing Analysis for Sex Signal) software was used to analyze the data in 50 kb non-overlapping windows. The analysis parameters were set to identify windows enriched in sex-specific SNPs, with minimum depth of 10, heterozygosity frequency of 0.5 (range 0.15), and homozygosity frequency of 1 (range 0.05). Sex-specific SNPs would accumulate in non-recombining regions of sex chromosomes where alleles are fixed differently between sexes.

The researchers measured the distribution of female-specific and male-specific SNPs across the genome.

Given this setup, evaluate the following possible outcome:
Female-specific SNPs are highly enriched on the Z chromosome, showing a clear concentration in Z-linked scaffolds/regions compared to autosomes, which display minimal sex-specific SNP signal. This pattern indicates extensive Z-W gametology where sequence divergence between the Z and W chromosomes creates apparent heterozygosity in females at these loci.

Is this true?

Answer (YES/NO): NO